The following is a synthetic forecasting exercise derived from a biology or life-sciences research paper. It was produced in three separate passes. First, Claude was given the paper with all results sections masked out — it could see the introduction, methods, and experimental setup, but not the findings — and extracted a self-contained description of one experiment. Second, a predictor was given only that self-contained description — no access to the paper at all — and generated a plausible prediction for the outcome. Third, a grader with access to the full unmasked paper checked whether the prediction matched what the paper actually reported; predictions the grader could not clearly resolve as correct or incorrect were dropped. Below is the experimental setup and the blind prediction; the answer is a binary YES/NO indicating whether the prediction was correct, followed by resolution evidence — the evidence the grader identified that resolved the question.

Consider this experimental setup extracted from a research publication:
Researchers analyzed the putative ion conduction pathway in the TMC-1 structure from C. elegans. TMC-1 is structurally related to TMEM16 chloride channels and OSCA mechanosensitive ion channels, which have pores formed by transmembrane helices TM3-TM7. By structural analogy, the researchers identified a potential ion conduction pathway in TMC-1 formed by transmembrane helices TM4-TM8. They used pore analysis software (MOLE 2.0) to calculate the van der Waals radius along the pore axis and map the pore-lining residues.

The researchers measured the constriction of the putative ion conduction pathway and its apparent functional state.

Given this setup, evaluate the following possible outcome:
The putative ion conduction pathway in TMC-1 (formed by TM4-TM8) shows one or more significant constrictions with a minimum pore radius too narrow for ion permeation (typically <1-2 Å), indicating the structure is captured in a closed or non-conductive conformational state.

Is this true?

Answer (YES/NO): YES